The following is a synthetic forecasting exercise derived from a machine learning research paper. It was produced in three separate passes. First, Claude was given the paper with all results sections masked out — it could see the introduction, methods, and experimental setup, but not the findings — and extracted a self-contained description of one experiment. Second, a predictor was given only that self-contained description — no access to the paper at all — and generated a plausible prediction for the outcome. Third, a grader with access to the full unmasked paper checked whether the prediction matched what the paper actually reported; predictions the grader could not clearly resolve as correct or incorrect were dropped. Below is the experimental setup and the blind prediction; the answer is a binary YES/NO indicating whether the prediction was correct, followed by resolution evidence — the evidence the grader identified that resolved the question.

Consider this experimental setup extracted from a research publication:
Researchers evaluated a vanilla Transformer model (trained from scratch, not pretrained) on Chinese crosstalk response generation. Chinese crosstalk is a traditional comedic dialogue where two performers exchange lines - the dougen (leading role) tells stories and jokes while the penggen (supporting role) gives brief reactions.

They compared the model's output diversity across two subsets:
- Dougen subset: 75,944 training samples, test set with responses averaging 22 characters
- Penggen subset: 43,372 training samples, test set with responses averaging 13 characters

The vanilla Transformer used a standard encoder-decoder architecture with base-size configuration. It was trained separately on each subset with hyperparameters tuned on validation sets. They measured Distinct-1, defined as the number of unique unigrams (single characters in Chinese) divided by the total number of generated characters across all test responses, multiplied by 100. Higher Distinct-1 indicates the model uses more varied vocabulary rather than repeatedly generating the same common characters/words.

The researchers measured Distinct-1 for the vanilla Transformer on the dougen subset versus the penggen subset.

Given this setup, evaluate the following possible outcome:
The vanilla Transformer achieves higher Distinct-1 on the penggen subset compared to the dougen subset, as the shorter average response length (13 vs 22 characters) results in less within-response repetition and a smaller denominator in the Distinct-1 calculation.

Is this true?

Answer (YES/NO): NO